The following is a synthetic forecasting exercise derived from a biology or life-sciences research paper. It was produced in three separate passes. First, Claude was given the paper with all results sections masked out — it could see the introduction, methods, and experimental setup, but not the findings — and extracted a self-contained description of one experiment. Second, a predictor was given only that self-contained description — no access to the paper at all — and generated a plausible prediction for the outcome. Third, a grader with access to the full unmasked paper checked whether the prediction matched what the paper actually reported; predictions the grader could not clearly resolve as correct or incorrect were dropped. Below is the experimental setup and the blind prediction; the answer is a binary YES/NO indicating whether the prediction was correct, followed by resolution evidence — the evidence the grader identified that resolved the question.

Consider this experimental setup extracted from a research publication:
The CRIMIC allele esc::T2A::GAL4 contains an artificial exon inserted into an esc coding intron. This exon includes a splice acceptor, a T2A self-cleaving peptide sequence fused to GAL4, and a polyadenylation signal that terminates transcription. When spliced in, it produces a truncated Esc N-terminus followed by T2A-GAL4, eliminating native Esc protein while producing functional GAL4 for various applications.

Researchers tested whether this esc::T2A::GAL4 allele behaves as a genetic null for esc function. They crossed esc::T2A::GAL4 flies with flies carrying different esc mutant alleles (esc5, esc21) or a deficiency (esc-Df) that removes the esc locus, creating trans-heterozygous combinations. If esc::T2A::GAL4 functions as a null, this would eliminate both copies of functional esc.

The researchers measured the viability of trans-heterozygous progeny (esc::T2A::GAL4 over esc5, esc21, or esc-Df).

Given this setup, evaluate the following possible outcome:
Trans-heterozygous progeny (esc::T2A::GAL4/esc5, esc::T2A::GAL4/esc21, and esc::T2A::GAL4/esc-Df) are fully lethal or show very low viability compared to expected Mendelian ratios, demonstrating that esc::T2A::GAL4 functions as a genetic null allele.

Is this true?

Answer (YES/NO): YES